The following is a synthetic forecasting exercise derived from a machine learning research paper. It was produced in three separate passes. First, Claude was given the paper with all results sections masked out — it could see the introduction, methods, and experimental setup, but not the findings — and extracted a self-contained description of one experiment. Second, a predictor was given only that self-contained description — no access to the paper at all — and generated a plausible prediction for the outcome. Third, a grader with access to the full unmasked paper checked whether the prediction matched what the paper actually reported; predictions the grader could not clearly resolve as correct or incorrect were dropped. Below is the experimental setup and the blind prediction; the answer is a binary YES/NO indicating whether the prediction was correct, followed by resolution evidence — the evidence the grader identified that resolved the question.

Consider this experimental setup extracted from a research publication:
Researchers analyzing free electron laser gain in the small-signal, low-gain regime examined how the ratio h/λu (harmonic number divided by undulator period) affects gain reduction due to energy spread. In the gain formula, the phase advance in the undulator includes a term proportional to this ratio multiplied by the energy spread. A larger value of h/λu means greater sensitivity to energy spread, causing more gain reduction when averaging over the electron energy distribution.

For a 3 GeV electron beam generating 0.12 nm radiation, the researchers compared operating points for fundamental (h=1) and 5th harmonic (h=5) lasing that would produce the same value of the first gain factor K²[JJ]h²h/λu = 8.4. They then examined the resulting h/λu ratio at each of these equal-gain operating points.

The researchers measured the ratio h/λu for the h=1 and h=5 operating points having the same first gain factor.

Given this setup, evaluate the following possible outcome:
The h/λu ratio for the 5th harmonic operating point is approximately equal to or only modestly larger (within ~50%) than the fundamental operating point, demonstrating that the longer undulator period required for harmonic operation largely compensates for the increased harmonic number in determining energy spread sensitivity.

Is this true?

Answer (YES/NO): NO